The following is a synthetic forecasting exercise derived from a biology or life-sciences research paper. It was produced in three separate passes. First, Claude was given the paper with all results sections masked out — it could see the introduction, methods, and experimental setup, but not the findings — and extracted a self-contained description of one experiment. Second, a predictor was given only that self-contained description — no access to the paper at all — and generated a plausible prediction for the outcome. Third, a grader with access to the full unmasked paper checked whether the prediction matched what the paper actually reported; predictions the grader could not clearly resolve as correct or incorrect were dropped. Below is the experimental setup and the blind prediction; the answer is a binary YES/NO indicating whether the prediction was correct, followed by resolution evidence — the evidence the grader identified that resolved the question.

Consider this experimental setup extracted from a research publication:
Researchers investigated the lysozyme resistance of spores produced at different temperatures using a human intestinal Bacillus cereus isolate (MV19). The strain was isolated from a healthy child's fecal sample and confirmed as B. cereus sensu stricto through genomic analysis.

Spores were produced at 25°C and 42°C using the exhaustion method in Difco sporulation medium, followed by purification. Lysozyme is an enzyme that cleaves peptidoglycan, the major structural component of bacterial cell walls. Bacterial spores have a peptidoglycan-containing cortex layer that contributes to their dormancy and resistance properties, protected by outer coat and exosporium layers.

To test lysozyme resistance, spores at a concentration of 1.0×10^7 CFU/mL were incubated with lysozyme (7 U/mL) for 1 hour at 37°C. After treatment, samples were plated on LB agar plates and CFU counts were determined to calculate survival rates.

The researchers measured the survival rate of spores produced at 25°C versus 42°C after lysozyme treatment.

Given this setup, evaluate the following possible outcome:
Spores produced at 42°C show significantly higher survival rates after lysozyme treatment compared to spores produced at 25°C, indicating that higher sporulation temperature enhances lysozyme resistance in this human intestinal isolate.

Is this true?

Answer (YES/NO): NO